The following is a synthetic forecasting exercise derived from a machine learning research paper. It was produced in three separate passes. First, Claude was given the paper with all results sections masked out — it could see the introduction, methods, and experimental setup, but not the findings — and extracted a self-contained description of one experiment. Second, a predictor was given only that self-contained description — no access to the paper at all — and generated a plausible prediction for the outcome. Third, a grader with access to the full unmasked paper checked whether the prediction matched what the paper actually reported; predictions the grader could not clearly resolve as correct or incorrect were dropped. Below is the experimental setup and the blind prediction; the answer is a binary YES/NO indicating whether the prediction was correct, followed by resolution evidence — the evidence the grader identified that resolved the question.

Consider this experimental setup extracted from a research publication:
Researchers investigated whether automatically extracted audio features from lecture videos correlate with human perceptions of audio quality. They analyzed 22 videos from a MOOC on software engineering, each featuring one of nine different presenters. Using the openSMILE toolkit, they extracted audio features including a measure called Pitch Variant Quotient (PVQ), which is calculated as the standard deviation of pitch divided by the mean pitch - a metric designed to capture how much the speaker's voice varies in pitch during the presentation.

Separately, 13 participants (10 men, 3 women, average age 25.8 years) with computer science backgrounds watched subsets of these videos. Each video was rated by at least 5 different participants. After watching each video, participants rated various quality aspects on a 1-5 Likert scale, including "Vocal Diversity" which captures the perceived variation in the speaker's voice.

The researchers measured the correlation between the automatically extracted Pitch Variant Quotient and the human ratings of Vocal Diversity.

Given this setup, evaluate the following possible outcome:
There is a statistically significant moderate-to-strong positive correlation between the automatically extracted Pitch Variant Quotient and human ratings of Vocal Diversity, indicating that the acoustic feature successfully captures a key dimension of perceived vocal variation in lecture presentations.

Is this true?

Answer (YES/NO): NO